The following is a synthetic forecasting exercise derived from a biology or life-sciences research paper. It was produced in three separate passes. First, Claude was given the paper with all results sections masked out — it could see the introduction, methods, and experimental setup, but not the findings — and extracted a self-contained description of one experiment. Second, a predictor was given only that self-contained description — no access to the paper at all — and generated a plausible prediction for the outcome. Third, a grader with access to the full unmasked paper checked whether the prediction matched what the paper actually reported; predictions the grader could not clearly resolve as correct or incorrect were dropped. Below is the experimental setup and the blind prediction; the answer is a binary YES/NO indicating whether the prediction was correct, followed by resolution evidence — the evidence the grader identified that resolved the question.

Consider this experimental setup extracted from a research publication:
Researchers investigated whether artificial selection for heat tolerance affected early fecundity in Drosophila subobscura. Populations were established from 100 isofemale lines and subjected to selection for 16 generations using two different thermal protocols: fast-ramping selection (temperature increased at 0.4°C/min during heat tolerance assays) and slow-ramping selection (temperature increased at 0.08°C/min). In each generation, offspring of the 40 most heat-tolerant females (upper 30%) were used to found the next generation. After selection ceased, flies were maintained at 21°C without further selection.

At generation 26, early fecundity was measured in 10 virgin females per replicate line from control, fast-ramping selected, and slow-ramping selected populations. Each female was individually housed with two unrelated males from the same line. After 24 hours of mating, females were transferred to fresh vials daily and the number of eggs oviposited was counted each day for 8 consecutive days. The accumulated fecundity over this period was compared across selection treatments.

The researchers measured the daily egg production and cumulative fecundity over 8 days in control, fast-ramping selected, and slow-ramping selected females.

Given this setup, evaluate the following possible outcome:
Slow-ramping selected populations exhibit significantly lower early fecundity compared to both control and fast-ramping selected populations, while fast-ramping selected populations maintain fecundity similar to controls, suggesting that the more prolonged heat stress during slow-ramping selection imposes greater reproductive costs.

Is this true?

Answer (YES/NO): NO